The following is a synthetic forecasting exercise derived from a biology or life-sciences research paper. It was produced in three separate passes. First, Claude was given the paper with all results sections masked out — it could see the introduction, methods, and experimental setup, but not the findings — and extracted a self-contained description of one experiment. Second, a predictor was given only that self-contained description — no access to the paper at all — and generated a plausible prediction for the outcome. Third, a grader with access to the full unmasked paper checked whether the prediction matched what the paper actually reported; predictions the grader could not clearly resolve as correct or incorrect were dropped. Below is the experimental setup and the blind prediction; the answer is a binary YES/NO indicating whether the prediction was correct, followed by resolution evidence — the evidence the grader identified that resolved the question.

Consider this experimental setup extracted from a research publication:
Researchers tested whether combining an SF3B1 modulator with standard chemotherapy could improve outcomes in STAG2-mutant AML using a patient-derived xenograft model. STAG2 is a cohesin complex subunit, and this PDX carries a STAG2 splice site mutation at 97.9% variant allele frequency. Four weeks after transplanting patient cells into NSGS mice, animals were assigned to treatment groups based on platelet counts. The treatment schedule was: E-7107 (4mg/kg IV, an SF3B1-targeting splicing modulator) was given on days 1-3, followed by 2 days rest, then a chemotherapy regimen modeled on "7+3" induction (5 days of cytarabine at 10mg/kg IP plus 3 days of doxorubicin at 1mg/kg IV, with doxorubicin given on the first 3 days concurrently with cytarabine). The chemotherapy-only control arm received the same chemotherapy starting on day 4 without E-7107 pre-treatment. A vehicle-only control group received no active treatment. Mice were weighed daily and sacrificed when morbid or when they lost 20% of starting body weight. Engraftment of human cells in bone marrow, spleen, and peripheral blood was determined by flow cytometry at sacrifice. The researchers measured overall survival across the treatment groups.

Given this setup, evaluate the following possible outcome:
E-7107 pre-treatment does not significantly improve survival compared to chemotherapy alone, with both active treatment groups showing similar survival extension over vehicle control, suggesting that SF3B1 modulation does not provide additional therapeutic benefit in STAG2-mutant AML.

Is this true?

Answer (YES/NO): NO